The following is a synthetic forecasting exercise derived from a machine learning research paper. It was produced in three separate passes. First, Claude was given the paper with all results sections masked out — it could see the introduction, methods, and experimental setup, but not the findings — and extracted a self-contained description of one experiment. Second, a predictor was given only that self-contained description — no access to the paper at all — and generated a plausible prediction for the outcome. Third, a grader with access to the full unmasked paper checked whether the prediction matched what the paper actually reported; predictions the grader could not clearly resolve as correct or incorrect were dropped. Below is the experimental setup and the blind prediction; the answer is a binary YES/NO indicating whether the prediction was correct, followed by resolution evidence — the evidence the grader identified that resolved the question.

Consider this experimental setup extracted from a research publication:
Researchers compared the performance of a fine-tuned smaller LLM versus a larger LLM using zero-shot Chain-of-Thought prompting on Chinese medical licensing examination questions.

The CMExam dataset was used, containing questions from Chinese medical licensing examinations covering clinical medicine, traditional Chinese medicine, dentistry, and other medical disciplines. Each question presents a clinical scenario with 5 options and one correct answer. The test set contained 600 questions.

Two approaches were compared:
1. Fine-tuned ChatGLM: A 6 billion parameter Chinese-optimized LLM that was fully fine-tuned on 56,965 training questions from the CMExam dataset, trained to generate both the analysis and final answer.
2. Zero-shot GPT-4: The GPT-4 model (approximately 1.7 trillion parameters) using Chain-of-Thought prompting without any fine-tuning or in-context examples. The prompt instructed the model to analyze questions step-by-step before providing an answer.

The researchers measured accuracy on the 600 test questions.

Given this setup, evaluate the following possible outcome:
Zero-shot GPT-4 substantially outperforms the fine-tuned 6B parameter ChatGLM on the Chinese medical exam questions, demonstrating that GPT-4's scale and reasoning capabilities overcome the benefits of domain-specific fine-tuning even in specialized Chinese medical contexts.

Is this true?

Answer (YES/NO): YES